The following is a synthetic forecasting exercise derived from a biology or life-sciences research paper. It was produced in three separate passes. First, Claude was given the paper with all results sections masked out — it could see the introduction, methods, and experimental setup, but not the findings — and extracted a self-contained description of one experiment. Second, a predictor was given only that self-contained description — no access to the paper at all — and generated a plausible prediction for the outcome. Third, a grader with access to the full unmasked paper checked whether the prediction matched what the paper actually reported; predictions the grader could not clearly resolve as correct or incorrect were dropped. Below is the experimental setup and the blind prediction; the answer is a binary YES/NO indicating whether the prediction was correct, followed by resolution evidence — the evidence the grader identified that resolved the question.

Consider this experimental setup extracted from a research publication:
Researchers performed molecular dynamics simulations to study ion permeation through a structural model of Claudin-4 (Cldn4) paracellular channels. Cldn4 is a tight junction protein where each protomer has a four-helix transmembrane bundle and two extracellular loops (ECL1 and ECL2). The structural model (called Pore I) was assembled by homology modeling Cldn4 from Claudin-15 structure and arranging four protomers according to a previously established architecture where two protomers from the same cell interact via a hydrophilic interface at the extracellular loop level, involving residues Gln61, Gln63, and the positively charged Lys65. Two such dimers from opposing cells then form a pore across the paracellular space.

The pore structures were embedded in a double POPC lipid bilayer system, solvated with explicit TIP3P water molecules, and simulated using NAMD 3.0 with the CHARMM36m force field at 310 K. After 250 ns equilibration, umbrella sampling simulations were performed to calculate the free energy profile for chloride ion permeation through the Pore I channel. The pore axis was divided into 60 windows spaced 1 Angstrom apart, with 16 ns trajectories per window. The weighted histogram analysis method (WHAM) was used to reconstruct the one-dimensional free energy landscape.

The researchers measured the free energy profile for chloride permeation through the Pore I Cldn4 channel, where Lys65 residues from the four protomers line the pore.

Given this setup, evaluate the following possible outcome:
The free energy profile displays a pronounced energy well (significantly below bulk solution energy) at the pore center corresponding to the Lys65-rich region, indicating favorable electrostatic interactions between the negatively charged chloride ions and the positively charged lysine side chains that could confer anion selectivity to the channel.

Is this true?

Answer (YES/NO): YES